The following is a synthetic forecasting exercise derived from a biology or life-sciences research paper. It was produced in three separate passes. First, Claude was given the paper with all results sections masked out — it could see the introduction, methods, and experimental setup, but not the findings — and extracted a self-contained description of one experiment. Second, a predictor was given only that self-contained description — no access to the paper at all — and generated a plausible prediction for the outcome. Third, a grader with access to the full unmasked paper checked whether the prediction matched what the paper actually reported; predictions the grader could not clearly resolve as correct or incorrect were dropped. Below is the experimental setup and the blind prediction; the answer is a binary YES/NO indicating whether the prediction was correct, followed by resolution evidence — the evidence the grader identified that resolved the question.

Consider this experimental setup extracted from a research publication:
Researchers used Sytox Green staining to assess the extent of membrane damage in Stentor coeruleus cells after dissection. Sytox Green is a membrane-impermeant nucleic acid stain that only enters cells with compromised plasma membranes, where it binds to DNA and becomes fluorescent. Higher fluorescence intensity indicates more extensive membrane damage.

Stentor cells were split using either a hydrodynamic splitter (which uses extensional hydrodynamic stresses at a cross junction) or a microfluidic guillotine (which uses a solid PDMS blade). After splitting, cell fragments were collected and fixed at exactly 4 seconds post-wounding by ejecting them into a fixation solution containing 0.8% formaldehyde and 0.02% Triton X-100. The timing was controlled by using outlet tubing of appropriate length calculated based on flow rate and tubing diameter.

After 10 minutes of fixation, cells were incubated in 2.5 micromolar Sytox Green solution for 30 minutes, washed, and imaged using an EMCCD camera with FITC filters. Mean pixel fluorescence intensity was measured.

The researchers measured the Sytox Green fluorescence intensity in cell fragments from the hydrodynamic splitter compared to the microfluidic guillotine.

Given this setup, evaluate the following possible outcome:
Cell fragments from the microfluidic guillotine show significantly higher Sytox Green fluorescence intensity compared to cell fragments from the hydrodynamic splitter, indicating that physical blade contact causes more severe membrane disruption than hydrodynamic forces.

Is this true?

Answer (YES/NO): NO